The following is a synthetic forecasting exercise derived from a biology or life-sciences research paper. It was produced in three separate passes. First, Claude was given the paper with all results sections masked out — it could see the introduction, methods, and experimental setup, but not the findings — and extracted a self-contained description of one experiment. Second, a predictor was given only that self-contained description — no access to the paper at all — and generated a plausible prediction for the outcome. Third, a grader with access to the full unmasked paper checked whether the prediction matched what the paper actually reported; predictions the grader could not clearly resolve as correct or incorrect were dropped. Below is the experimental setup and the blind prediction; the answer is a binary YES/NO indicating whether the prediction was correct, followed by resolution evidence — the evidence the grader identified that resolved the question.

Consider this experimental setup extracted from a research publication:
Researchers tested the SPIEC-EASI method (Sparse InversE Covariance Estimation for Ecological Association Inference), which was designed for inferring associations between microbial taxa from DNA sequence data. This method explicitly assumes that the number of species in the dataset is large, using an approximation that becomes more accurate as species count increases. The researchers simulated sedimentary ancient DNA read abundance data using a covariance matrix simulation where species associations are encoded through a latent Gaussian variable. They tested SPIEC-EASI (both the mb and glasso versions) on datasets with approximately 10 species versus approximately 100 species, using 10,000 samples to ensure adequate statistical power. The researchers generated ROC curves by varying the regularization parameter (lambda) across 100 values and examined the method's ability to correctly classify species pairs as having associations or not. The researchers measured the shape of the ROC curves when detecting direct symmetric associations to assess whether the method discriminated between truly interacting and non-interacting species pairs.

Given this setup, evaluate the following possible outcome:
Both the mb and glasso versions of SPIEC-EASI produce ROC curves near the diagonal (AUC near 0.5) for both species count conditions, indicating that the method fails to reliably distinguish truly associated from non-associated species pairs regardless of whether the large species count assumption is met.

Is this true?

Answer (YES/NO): NO